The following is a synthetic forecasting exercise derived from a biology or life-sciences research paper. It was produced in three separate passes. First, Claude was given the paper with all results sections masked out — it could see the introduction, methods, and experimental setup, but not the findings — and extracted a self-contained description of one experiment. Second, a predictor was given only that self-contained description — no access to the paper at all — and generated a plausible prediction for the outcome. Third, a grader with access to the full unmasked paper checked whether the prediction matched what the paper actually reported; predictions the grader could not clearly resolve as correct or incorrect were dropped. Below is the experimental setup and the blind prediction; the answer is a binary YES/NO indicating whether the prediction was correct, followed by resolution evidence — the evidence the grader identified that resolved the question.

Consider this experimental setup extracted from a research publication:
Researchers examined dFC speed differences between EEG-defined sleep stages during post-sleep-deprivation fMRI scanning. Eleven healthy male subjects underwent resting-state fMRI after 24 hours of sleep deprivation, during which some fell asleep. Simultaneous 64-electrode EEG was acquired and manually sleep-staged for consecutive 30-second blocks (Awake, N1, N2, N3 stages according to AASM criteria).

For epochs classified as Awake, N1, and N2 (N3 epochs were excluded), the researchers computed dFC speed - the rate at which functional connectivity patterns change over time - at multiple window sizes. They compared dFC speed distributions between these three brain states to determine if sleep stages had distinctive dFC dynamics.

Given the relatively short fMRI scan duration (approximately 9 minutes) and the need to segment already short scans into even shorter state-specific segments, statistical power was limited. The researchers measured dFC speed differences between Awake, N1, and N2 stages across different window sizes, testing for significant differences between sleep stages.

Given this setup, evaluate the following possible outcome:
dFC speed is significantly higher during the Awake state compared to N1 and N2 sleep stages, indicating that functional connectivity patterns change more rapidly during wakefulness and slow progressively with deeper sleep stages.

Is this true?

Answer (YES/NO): NO